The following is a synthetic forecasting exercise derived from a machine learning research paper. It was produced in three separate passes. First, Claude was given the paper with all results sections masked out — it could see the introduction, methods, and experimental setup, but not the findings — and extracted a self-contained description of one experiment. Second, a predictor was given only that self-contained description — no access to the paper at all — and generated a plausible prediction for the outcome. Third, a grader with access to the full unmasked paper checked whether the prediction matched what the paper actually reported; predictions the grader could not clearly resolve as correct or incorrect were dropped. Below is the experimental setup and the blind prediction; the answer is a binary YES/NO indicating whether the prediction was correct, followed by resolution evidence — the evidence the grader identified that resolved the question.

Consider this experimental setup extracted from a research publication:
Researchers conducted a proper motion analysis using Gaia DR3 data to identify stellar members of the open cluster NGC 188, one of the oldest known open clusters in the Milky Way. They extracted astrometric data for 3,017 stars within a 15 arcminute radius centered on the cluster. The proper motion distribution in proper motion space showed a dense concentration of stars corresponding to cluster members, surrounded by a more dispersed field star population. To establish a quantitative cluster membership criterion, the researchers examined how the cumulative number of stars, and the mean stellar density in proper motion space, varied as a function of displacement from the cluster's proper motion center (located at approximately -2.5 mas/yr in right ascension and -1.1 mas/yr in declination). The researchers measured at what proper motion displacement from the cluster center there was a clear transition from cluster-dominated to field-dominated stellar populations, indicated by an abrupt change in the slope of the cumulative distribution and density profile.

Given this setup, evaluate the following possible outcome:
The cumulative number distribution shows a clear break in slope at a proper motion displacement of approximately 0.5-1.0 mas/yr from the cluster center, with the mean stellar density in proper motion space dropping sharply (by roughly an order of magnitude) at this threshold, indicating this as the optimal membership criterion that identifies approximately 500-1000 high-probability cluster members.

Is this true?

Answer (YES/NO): NO